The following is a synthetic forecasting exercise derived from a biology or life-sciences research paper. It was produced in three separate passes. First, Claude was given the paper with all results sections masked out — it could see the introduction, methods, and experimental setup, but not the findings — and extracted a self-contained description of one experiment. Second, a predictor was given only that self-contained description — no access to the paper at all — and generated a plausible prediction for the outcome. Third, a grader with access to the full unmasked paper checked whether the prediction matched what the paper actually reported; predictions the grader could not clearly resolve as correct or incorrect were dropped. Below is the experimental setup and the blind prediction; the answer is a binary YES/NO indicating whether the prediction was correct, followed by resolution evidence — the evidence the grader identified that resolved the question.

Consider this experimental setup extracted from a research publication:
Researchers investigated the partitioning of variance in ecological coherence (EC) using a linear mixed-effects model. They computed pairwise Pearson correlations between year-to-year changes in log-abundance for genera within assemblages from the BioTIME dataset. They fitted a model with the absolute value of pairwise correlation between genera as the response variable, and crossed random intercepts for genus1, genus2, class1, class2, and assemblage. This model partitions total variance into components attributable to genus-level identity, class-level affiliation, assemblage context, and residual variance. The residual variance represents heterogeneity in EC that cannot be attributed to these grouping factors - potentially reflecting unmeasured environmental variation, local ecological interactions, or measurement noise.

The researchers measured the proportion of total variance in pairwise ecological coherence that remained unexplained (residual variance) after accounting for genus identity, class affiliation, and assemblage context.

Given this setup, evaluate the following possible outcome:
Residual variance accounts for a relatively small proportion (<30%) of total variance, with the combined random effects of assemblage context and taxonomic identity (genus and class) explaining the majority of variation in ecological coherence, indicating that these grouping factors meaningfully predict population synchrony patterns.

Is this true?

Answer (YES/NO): NO